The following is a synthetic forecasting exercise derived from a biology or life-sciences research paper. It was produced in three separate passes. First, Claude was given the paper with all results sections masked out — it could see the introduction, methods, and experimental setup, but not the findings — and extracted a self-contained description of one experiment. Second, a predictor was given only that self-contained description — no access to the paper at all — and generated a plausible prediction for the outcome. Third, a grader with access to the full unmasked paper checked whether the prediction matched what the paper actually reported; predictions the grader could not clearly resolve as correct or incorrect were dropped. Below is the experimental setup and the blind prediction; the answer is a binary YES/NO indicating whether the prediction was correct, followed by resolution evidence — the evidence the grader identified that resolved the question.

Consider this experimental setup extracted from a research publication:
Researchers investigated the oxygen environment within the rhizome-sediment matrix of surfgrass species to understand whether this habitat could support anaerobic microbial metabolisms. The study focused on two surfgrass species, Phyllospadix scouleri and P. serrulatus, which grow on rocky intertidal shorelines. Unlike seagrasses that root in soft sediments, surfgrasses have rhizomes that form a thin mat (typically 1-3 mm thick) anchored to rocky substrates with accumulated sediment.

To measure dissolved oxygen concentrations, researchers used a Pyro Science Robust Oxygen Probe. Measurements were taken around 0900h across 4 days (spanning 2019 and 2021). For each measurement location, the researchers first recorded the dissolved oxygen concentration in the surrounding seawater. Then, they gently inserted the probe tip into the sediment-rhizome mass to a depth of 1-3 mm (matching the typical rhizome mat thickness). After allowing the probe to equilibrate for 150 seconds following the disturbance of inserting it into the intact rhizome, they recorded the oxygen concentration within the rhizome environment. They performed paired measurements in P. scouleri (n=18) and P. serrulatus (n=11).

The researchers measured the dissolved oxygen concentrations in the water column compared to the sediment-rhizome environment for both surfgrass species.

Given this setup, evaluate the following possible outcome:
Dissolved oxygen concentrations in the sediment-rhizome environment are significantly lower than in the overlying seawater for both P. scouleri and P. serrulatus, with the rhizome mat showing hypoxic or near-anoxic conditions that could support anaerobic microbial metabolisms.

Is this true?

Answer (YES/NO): NO